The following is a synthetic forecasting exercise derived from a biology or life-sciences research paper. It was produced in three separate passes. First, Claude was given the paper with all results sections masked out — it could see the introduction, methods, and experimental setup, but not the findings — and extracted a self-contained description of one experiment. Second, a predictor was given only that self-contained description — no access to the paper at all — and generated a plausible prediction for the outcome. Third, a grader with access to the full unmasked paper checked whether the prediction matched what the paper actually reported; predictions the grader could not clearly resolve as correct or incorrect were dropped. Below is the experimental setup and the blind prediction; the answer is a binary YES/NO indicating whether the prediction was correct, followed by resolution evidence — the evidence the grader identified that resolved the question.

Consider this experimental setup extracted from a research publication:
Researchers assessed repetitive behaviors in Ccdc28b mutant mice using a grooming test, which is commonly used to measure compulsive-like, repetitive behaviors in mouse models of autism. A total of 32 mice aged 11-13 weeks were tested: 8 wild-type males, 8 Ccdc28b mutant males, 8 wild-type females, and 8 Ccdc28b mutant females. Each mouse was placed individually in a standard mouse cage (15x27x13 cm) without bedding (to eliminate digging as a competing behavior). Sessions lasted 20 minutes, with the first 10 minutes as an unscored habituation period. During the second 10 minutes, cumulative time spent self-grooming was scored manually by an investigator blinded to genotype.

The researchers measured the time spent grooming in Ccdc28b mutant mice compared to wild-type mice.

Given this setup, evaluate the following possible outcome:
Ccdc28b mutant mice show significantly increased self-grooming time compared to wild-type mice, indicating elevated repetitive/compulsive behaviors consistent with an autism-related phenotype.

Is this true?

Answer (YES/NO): NO